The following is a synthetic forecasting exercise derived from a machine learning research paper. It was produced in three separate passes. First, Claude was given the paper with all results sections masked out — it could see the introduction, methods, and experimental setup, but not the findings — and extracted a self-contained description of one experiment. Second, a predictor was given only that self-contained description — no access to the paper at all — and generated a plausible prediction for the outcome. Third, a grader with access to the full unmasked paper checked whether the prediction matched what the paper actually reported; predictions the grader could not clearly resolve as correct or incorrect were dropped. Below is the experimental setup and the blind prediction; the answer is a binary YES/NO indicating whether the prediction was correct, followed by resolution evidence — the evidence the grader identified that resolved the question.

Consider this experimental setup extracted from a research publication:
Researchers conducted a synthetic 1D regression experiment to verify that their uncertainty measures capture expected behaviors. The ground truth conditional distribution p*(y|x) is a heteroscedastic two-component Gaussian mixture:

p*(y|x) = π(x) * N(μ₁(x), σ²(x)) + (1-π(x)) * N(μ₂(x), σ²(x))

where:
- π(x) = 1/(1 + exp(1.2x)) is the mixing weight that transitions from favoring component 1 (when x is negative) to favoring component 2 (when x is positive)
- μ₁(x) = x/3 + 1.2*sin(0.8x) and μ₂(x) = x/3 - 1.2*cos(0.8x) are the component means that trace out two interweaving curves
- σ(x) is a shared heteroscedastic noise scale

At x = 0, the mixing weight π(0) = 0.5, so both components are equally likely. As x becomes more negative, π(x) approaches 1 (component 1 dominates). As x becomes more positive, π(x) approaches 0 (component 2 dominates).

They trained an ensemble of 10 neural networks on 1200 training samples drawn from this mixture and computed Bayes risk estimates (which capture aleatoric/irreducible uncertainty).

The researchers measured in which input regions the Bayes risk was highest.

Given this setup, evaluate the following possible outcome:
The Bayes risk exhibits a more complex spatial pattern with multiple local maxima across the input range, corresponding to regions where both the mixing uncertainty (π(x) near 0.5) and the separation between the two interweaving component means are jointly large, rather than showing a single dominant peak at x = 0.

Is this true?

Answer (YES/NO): NO